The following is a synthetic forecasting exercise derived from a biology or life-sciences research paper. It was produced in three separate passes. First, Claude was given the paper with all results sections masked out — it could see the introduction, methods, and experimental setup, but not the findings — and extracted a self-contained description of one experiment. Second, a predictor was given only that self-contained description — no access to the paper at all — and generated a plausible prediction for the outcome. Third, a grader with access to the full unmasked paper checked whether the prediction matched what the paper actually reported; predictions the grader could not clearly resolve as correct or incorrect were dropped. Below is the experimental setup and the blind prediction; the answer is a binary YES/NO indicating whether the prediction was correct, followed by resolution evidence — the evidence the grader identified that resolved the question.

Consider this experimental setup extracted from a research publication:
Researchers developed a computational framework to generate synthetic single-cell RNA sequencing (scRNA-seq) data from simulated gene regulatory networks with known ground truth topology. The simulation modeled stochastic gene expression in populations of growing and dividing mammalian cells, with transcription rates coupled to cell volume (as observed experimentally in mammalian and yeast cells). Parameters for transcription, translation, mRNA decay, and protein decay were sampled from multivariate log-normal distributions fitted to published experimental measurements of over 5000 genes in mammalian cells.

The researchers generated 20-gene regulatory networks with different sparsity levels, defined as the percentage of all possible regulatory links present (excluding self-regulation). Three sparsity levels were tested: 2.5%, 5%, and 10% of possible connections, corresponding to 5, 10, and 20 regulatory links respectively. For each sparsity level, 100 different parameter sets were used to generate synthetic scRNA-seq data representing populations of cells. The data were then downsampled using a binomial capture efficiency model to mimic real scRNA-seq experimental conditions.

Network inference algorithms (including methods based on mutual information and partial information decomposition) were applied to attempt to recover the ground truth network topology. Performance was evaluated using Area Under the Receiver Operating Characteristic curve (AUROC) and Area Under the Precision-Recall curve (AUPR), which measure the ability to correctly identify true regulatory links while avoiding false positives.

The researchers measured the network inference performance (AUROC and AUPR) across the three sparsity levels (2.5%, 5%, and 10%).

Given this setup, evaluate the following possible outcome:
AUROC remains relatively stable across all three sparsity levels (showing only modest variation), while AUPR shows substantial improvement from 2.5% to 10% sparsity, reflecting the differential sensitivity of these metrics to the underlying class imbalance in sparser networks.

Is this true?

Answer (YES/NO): NO